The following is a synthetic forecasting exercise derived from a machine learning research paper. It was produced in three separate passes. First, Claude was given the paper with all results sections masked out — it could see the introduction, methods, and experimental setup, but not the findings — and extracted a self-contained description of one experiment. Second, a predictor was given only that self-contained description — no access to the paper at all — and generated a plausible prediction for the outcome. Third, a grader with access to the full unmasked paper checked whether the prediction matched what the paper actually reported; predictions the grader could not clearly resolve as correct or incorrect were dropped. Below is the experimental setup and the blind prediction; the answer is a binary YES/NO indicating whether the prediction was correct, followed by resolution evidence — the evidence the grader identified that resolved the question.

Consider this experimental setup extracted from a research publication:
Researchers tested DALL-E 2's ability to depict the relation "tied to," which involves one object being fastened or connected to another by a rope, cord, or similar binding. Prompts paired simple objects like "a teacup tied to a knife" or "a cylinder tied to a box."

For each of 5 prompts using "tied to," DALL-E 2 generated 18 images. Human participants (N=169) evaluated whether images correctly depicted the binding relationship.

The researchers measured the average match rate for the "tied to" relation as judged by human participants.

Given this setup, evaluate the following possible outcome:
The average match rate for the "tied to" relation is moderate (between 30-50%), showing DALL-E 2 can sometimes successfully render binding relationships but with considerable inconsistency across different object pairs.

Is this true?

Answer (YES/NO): NO